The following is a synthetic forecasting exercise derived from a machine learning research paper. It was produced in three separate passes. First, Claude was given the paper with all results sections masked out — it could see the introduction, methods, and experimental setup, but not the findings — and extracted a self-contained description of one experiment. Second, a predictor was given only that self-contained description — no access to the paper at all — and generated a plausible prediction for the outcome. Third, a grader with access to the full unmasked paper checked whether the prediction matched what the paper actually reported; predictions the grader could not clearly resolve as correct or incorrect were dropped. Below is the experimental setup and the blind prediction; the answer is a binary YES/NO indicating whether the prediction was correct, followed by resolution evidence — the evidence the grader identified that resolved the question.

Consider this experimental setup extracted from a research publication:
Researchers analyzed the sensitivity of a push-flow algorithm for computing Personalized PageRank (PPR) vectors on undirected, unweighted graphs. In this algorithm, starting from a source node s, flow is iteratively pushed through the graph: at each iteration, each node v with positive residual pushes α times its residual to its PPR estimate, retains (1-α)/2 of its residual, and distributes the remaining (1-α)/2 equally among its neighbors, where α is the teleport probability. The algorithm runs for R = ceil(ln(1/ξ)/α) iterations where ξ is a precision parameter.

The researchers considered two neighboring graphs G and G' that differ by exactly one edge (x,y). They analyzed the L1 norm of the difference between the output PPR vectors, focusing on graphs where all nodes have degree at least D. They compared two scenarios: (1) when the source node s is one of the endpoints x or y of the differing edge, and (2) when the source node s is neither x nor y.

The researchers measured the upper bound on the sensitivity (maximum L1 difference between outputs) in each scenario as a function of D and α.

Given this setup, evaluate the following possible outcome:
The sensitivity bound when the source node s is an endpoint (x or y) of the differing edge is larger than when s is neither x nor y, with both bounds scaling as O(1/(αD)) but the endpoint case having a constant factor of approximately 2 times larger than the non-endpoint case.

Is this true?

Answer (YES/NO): NO